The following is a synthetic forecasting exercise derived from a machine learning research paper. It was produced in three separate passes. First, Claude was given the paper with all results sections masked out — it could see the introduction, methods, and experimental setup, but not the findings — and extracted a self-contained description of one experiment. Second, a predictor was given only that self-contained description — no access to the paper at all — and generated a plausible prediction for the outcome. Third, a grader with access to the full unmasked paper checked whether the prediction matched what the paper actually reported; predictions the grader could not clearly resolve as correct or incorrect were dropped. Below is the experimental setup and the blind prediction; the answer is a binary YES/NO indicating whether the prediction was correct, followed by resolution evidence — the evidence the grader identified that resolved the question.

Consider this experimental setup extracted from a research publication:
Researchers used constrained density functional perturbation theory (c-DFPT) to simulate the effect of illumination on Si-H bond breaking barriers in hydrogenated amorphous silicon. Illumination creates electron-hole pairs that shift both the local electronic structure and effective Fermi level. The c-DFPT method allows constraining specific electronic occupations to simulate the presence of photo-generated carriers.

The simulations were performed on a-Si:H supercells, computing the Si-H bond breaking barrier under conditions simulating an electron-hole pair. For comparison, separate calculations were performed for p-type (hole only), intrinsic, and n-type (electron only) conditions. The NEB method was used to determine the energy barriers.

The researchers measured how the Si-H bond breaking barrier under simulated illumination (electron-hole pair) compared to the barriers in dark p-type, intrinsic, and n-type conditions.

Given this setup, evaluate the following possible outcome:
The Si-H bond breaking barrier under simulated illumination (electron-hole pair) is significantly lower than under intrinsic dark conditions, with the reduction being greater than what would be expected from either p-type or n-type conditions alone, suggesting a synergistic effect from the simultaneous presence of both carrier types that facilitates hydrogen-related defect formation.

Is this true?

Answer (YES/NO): YES